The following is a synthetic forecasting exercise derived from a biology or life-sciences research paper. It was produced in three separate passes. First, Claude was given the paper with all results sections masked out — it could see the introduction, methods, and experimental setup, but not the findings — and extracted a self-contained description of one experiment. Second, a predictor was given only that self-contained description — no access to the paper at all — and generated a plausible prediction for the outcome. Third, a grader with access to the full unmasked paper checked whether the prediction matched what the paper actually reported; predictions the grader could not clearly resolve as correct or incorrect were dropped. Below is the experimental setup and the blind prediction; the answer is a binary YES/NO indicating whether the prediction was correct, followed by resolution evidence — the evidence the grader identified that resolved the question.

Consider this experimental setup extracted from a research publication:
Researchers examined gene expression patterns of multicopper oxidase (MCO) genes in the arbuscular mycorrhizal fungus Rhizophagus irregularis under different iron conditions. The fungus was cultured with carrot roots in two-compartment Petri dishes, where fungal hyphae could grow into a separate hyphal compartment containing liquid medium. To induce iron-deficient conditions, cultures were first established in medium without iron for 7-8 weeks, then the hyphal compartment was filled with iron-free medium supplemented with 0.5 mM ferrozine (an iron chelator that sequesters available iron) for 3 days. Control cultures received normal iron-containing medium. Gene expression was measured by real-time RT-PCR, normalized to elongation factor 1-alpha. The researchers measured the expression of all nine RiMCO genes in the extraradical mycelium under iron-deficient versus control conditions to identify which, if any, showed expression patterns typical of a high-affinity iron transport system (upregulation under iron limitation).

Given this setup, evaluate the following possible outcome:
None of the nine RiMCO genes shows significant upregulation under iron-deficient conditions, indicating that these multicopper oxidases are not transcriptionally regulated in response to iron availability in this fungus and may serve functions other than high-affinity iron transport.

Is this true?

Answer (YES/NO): NO